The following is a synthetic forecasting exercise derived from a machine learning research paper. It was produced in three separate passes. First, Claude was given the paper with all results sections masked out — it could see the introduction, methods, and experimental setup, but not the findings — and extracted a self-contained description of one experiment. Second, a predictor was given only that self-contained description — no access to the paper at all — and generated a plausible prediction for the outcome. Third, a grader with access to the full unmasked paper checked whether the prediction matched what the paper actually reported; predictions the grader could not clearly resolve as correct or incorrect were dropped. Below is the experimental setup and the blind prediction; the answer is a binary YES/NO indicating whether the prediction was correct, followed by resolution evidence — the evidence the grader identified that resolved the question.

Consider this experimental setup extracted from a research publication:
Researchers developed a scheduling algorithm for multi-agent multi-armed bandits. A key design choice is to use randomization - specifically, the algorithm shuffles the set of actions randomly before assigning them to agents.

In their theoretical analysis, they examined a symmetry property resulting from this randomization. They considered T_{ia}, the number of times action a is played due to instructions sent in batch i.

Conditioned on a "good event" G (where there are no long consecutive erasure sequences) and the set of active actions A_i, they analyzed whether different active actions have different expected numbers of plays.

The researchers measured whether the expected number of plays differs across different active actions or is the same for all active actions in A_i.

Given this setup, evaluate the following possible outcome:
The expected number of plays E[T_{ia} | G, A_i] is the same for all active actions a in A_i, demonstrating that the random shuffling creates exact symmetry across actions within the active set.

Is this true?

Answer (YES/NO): YES